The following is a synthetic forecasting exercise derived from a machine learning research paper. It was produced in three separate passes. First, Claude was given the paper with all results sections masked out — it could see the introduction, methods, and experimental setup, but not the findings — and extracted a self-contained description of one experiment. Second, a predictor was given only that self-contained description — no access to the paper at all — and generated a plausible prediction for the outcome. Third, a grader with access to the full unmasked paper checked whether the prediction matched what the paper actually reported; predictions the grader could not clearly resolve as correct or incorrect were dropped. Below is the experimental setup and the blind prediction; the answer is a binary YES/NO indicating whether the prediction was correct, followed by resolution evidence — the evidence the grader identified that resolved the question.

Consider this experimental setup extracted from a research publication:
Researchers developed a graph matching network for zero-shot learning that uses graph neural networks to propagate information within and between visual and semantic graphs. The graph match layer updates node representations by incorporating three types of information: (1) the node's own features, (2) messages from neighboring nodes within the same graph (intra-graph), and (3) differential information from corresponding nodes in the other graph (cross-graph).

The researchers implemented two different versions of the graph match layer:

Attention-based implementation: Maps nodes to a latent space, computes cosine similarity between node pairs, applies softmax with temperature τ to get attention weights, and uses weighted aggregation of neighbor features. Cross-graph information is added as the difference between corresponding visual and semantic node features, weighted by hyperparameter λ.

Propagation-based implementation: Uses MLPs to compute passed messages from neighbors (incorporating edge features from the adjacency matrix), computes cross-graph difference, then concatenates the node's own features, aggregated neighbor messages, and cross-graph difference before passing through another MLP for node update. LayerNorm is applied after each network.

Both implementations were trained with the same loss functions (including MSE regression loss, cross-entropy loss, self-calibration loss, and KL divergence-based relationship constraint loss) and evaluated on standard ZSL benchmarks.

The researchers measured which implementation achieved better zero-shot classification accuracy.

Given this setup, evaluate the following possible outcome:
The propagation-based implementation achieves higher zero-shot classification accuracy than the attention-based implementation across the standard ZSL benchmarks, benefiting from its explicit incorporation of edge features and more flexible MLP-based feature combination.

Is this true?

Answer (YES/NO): NO